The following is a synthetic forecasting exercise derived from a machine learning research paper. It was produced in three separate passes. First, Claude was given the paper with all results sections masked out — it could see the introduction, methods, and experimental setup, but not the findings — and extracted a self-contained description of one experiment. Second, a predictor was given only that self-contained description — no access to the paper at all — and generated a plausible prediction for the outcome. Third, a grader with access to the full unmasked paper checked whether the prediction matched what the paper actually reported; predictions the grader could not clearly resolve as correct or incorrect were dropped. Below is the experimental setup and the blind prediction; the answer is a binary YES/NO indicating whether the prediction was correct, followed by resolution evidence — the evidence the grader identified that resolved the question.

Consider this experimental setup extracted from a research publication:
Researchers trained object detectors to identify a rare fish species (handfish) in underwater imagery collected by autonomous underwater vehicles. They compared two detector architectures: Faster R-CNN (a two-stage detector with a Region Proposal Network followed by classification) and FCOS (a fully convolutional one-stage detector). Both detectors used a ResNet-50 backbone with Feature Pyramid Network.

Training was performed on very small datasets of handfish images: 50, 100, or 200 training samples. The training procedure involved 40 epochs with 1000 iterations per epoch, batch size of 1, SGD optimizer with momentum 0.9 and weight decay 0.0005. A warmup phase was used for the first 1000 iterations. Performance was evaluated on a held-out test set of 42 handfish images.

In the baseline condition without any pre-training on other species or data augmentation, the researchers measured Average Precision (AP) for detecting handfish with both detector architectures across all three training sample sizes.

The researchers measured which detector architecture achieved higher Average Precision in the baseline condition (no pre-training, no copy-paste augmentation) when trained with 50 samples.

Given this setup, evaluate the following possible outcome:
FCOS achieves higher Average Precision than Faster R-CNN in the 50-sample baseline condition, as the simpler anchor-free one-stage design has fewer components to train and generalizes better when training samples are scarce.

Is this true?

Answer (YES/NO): YES